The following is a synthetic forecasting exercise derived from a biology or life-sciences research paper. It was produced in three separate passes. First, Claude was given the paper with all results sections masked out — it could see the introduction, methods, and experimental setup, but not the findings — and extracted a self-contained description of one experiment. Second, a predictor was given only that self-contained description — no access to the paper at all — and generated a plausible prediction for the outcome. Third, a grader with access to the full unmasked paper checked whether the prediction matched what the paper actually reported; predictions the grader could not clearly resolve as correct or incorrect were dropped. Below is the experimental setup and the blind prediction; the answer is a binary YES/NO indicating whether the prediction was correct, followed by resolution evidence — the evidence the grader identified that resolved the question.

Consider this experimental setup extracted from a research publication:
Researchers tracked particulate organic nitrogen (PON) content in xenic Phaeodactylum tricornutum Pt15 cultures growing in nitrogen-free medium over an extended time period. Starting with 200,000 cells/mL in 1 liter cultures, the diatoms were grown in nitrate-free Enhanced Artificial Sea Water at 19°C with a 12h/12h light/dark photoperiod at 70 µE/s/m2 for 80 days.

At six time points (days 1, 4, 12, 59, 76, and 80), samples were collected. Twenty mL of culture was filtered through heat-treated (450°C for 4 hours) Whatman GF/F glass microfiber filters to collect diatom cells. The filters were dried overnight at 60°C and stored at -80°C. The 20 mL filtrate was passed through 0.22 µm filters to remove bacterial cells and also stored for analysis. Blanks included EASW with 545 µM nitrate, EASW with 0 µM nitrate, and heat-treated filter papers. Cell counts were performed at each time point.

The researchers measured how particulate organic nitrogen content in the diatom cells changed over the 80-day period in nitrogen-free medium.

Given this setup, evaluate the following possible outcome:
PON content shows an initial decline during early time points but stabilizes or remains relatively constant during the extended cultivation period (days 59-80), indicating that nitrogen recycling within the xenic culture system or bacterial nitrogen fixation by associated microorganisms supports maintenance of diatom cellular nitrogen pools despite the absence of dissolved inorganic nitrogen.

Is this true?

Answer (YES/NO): NO